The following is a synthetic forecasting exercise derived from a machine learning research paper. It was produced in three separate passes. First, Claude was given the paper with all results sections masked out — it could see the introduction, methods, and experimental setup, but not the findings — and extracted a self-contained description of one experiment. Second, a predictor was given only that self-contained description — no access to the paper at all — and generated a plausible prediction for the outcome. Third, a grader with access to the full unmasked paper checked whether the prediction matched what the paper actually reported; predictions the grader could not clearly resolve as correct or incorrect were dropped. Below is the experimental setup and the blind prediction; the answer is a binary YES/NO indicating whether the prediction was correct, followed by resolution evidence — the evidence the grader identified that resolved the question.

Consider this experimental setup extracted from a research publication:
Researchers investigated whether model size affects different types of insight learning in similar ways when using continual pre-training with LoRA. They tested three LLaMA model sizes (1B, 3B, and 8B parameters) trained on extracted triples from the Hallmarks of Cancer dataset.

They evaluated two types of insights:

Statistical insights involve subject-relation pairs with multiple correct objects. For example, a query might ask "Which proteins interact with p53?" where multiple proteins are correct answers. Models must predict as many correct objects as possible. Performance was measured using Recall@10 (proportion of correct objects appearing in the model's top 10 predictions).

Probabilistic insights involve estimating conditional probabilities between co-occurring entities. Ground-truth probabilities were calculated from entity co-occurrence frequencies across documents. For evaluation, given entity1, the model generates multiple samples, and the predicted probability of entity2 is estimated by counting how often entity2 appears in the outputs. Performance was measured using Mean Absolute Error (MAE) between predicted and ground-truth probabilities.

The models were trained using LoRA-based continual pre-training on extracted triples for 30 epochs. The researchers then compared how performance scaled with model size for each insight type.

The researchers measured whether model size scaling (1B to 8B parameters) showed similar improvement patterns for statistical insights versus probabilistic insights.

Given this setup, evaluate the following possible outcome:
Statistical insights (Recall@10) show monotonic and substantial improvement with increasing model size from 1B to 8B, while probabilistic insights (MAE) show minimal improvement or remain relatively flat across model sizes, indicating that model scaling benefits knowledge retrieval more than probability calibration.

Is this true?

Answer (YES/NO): YES